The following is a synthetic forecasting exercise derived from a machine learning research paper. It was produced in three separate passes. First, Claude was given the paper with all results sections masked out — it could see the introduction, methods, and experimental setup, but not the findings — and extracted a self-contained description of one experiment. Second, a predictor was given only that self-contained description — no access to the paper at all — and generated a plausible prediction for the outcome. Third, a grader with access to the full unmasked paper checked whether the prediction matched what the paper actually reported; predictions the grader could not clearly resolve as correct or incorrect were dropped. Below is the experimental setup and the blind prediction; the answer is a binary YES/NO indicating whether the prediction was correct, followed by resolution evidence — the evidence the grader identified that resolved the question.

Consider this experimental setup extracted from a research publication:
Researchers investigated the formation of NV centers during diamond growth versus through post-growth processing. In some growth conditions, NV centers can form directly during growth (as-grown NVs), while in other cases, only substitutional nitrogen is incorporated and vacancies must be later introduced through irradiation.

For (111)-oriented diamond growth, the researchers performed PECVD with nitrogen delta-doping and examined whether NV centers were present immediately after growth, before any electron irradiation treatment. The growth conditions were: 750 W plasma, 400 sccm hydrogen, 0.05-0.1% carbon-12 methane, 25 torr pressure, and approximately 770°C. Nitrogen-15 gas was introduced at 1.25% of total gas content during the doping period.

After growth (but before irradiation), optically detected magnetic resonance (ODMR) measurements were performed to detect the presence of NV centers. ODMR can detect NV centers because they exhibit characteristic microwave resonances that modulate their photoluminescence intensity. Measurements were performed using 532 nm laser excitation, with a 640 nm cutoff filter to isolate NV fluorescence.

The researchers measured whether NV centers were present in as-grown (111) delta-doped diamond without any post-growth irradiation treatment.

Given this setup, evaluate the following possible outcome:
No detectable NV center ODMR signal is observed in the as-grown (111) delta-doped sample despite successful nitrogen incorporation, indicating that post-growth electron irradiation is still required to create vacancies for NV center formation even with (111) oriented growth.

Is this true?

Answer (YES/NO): NO